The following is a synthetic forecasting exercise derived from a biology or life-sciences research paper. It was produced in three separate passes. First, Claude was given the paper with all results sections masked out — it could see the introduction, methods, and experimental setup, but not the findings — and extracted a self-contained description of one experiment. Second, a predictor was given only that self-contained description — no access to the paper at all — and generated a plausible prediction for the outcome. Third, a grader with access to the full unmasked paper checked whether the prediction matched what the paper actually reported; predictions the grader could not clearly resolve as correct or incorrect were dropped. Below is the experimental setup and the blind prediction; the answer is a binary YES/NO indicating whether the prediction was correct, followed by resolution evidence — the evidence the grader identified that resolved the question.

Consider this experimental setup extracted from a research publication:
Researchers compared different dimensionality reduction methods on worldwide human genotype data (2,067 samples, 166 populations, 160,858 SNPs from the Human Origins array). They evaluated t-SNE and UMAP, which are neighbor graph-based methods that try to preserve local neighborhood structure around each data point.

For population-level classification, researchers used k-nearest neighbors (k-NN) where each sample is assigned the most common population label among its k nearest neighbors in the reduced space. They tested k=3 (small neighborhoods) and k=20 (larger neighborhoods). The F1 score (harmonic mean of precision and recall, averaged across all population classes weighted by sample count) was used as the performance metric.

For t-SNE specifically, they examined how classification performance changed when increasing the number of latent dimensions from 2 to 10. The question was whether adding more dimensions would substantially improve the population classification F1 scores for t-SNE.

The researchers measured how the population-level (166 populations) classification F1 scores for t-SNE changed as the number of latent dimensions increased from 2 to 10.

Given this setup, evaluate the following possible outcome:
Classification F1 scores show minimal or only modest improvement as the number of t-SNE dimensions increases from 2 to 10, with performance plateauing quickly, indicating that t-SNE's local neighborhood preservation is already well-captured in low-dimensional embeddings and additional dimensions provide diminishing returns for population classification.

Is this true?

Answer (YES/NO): YES